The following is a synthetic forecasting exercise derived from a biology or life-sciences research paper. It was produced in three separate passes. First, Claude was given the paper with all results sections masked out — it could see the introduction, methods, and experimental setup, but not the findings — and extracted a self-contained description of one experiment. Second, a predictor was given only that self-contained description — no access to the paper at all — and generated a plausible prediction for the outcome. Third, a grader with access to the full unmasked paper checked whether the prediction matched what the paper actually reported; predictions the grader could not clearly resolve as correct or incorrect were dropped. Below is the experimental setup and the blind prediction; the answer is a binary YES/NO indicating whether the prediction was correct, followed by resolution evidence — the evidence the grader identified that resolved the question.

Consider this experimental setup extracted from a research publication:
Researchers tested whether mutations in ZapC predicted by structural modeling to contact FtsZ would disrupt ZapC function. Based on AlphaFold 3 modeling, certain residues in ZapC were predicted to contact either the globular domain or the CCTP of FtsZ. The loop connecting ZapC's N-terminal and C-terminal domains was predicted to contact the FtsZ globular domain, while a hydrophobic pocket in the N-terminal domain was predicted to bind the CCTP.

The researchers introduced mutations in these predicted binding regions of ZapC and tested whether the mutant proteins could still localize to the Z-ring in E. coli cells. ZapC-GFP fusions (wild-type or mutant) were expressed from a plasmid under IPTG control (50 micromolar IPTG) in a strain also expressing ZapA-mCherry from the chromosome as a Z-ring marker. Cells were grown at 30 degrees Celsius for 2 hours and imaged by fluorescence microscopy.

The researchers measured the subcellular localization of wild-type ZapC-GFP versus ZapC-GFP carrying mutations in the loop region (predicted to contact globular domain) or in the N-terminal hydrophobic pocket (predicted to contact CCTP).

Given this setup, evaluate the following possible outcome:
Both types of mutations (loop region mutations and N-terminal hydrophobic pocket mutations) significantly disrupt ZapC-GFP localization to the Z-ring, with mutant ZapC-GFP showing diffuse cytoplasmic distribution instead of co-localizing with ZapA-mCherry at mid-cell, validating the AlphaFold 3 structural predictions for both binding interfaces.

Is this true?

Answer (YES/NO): YES